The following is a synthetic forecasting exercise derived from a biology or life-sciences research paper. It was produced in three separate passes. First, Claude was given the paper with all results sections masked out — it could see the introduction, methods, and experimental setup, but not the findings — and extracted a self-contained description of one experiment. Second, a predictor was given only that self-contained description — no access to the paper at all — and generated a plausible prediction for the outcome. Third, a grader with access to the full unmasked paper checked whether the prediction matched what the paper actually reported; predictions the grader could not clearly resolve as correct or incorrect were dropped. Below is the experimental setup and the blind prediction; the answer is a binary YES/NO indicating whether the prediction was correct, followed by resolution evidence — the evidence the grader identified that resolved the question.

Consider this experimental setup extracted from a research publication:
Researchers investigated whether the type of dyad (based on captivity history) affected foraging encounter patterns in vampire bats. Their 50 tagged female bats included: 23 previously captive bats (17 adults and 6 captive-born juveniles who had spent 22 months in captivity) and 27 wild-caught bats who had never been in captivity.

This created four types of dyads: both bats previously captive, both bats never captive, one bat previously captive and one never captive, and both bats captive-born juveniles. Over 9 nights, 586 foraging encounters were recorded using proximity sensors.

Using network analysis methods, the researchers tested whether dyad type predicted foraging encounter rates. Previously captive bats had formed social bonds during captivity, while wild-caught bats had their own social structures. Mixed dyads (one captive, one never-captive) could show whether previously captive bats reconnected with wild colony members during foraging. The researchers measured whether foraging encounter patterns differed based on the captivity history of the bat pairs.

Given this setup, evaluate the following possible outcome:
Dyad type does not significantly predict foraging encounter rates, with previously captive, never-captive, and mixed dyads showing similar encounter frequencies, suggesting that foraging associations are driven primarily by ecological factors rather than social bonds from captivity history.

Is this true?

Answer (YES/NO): NO